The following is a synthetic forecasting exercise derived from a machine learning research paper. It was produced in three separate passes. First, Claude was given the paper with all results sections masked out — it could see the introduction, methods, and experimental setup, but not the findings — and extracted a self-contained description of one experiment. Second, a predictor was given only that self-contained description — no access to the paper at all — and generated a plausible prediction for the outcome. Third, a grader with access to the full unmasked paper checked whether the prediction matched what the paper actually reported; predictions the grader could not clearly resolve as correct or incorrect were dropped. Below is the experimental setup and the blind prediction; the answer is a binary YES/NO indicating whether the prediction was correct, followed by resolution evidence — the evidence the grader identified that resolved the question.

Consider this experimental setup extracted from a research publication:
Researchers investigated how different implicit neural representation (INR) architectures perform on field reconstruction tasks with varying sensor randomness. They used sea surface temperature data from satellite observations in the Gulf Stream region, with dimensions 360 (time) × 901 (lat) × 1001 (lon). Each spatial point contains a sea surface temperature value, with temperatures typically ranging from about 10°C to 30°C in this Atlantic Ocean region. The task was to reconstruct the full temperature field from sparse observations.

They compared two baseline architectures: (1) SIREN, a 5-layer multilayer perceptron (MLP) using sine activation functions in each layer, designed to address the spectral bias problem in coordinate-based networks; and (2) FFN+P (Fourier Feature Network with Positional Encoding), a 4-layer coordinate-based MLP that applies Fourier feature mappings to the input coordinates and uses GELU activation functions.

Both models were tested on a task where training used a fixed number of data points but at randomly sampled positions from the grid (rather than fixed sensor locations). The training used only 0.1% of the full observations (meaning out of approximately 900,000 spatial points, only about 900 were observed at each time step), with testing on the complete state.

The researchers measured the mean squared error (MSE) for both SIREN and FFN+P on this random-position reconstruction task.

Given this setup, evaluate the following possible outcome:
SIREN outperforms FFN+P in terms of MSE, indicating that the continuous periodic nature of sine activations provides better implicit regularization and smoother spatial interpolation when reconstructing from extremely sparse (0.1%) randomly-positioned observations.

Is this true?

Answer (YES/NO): NO